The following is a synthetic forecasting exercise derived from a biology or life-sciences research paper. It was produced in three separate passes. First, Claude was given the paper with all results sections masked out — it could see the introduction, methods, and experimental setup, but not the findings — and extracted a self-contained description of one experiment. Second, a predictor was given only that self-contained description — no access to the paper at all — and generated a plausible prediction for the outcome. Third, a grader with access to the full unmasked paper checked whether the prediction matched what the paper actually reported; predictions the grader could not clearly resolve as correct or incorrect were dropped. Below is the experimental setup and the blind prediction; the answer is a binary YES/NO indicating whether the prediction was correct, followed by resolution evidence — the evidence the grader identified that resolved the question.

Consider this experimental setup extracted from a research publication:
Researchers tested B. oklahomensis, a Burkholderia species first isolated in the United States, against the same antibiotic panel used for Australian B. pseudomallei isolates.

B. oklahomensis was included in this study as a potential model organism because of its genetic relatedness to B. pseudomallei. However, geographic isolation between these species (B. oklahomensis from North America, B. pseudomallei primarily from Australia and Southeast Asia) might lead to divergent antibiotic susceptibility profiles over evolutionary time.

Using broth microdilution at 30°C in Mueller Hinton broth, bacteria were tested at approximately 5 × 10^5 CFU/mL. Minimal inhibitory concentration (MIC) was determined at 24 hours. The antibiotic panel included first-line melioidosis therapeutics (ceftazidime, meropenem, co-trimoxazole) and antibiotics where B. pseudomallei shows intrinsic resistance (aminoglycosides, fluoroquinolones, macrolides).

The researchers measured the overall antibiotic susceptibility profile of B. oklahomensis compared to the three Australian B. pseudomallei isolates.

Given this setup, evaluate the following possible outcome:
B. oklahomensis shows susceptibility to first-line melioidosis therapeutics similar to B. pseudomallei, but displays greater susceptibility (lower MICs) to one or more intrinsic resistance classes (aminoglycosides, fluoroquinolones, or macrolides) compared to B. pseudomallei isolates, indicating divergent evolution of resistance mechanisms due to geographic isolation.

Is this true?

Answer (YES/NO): NO